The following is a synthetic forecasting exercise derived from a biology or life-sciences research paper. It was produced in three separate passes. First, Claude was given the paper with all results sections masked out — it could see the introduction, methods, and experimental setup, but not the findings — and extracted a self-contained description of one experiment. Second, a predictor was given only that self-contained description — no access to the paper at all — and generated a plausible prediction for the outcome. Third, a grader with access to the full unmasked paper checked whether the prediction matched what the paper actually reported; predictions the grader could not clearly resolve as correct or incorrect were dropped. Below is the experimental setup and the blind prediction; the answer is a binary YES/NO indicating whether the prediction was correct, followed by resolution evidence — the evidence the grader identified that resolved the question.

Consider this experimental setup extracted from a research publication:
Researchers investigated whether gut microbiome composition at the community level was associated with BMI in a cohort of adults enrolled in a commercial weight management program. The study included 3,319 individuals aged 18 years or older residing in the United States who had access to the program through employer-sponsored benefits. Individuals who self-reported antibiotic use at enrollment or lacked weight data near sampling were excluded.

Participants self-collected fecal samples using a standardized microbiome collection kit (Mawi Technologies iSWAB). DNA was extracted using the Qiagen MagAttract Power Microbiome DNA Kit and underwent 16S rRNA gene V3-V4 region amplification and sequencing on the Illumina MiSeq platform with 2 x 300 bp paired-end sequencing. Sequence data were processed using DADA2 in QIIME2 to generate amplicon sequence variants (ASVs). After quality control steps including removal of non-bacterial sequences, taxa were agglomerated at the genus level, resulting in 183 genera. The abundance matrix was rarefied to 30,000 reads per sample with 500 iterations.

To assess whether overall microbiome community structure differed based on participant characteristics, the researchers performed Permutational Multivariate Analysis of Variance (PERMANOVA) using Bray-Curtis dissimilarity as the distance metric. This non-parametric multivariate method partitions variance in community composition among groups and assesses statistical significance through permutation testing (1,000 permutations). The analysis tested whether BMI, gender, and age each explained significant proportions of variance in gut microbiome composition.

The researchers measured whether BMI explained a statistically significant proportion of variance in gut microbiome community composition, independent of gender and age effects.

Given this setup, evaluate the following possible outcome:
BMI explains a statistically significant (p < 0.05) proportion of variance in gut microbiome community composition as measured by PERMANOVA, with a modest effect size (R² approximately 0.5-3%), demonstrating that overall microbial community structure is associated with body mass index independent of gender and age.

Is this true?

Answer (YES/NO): NO